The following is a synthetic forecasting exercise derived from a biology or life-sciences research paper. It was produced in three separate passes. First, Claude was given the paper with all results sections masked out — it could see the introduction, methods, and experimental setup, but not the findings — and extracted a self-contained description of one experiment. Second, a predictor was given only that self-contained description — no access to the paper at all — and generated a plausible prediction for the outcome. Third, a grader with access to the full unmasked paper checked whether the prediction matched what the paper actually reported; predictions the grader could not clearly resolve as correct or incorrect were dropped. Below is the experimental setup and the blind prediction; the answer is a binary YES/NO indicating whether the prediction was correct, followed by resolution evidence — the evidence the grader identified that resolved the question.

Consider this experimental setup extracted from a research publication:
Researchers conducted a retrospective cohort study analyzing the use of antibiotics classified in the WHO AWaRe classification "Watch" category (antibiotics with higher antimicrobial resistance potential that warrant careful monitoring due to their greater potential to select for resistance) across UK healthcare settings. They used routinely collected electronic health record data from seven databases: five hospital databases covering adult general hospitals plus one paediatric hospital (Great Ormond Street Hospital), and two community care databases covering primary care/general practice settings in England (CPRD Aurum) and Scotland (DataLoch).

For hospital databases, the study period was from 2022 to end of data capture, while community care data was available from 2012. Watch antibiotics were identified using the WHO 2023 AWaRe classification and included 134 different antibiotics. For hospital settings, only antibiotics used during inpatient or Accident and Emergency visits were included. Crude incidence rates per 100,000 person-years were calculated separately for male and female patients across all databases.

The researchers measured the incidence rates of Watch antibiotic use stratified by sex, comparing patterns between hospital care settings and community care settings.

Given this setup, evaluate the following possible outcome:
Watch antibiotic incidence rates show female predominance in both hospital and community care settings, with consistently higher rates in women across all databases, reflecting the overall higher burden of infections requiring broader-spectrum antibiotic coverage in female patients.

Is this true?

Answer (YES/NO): NO